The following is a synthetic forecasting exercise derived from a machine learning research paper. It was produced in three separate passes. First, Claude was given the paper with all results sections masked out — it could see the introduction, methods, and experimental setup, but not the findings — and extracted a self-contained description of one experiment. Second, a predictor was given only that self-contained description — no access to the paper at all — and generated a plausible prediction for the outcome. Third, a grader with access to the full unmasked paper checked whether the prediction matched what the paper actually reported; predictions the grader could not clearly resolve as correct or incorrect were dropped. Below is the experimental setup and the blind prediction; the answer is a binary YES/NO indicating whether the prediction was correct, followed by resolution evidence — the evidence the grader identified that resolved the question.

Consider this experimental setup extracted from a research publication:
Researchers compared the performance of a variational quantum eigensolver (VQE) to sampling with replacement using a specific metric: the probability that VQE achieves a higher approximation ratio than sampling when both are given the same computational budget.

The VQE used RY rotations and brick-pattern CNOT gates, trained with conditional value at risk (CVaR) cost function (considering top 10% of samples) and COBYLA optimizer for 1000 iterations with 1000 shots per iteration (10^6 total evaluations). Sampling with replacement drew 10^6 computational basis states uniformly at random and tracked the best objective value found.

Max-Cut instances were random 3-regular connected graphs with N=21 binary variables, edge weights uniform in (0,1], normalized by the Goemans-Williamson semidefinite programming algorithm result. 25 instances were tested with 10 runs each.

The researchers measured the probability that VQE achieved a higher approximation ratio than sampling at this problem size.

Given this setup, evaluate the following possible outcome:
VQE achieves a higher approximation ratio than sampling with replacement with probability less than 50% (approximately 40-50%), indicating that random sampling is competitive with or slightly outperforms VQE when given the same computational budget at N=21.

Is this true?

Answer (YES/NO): YES